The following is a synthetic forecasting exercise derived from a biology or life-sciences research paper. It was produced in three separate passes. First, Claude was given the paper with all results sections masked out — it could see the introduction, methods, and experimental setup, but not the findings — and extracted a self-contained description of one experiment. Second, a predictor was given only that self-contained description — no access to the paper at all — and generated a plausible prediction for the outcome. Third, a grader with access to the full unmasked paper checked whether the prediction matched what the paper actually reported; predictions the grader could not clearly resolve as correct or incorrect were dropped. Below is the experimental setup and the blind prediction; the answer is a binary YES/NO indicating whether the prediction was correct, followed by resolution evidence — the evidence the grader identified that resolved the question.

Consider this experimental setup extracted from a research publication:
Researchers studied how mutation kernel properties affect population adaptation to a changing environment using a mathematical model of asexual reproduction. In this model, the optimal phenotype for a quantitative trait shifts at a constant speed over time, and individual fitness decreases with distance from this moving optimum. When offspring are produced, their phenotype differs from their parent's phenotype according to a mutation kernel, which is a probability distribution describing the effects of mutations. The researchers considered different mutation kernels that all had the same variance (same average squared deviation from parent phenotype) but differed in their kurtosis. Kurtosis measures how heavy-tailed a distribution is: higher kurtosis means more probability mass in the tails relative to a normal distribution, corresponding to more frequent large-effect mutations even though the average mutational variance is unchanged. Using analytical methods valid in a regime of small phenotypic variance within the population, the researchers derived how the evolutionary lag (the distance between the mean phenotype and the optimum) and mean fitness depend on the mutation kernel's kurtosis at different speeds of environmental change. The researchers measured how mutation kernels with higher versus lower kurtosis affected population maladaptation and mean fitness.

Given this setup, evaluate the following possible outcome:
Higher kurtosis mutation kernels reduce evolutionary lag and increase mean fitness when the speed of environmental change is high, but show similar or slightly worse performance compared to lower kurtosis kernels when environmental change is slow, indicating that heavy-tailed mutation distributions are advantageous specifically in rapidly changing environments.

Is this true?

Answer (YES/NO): NO